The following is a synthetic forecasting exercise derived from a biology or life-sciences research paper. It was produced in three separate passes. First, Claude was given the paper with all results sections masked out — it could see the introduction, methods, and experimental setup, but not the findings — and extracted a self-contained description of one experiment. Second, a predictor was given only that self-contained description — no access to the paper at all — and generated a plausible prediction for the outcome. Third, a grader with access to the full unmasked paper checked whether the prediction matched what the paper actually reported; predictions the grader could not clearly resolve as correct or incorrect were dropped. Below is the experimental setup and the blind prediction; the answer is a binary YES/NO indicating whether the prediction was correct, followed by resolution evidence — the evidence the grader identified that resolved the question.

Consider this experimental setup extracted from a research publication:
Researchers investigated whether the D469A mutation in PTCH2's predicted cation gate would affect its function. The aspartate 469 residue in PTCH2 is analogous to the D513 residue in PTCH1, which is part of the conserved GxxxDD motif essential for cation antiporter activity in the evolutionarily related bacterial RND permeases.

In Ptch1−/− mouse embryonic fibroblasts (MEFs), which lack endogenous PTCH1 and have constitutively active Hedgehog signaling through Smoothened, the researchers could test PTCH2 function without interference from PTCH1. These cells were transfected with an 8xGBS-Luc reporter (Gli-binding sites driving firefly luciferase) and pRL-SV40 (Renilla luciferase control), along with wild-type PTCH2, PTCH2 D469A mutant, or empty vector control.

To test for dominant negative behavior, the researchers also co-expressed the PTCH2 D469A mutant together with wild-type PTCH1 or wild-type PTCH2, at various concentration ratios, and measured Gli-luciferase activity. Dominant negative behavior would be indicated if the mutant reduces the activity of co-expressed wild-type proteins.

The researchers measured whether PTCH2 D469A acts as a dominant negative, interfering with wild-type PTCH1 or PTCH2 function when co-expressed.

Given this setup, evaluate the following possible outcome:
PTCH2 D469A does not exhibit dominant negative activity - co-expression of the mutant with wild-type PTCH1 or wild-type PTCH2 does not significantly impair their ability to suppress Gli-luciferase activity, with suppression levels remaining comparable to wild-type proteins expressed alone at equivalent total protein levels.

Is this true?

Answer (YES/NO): NO